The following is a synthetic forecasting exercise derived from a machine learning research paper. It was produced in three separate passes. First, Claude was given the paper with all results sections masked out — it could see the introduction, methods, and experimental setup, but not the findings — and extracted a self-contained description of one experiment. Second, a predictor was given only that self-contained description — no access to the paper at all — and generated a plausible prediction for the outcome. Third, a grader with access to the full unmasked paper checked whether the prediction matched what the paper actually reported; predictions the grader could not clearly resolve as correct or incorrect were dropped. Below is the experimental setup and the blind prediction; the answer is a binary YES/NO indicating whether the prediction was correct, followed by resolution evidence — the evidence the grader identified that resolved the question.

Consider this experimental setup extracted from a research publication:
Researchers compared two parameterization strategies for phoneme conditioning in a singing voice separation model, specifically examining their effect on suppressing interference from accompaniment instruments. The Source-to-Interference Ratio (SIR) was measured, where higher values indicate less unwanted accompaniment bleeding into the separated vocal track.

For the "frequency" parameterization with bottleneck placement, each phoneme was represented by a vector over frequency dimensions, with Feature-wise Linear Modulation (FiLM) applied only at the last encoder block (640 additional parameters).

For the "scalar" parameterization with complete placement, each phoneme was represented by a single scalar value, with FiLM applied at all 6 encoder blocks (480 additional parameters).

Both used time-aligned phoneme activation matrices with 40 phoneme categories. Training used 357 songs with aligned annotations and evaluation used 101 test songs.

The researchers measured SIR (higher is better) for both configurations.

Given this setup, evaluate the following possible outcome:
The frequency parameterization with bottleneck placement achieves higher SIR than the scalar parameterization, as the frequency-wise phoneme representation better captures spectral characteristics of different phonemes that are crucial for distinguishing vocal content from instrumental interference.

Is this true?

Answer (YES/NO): YES